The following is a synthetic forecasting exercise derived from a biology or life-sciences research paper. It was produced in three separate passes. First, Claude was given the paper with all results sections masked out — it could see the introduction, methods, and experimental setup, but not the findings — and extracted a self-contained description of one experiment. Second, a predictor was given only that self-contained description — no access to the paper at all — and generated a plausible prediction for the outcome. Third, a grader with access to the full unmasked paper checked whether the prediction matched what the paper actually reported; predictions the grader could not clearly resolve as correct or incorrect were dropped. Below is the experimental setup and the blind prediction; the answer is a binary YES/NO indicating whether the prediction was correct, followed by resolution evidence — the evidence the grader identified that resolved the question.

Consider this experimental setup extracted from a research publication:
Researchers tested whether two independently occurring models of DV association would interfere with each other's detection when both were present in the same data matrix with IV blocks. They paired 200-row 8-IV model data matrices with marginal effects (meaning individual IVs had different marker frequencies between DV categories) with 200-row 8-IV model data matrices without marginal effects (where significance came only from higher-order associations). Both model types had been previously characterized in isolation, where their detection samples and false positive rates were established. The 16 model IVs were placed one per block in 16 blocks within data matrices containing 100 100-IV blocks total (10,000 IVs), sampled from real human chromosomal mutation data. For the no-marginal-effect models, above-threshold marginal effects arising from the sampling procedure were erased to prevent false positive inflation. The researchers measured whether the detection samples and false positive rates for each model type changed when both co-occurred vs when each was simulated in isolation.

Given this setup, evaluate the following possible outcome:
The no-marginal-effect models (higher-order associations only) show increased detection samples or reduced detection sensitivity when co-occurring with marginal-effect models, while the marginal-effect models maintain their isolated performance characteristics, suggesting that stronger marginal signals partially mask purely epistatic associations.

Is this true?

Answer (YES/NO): NO